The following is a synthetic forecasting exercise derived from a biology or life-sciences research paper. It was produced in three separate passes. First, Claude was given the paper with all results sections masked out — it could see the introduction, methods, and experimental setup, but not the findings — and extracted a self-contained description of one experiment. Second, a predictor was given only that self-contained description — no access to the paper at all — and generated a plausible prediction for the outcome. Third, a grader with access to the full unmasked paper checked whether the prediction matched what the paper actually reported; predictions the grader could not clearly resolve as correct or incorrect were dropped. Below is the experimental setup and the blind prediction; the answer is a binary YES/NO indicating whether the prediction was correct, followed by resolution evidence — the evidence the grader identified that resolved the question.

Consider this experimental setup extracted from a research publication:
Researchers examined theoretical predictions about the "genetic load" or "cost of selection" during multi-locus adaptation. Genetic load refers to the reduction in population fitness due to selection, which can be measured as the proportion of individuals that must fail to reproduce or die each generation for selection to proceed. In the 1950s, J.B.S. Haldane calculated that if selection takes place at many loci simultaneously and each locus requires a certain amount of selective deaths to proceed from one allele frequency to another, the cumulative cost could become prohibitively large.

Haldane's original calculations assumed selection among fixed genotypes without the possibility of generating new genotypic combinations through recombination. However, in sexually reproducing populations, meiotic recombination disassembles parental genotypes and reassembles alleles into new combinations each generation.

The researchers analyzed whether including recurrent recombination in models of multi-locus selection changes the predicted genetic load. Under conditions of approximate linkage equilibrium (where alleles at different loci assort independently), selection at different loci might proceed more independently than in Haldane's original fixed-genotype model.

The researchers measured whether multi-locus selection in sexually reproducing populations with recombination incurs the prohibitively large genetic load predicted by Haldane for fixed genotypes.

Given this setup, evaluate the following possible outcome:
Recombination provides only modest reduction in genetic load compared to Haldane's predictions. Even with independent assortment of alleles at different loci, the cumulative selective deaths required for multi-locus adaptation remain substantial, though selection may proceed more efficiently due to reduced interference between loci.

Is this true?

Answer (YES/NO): NO